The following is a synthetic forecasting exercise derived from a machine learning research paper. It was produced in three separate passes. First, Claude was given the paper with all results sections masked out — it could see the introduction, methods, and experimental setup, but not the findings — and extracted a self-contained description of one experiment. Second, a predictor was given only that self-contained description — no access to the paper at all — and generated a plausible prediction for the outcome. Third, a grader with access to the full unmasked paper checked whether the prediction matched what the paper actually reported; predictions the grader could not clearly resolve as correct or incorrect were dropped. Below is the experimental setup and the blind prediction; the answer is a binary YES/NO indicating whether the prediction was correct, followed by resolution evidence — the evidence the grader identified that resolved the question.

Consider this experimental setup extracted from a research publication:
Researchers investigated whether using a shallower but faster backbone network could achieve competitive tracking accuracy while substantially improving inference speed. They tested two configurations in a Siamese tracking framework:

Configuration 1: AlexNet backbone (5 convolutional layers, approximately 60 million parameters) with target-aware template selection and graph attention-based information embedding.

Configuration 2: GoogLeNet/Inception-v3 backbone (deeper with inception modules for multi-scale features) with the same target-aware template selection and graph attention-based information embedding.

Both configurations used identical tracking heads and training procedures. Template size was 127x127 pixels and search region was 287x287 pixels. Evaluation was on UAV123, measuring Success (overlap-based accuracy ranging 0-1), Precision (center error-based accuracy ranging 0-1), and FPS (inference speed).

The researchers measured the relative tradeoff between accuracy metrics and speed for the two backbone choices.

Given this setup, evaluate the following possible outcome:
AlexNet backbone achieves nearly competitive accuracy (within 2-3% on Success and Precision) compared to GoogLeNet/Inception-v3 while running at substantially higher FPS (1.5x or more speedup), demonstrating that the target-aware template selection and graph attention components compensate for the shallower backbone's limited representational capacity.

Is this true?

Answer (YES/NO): NO